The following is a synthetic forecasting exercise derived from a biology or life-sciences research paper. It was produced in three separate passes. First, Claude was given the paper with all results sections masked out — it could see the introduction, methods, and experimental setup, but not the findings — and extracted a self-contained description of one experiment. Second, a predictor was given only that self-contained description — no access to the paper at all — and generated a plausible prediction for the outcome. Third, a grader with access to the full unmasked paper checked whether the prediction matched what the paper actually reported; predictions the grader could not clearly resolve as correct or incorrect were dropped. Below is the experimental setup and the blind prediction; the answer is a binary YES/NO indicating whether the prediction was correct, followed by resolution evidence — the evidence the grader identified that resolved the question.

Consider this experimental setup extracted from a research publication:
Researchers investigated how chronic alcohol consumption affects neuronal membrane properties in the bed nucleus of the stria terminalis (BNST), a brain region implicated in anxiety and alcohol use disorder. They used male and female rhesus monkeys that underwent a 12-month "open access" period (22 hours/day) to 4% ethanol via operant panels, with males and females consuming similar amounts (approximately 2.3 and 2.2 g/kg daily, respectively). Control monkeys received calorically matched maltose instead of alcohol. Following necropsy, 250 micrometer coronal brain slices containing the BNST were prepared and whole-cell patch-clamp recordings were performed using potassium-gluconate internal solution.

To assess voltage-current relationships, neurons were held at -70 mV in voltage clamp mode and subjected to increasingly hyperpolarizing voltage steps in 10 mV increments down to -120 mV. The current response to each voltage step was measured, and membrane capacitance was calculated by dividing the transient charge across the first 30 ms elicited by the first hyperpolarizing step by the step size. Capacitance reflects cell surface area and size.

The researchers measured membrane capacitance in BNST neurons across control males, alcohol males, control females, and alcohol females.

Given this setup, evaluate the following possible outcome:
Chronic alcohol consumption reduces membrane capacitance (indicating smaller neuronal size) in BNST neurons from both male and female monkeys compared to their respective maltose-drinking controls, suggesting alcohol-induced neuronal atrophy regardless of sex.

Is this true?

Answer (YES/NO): NO